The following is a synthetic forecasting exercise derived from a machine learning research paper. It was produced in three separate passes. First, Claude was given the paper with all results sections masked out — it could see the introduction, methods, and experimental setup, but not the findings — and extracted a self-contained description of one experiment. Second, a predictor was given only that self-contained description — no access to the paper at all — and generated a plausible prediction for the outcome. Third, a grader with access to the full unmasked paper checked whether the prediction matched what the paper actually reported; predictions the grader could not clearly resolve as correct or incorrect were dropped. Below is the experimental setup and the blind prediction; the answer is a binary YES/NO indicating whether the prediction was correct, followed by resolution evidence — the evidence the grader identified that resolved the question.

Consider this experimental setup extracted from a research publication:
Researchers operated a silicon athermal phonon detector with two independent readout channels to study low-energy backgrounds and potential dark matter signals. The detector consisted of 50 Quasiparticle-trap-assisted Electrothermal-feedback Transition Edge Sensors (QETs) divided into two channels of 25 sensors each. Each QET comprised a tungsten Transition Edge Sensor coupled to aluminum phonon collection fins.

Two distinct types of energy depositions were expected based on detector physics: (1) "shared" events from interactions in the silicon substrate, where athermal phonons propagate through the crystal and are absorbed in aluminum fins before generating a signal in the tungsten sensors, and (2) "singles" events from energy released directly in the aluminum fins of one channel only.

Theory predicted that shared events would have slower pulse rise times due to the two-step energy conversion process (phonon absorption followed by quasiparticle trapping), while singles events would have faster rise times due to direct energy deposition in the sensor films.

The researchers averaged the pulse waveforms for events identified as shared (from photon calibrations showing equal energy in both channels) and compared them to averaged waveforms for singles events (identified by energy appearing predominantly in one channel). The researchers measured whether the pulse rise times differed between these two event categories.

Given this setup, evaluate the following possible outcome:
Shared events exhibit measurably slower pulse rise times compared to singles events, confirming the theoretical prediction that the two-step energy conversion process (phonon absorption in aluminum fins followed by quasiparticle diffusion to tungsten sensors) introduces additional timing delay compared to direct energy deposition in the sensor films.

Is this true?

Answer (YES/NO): YES